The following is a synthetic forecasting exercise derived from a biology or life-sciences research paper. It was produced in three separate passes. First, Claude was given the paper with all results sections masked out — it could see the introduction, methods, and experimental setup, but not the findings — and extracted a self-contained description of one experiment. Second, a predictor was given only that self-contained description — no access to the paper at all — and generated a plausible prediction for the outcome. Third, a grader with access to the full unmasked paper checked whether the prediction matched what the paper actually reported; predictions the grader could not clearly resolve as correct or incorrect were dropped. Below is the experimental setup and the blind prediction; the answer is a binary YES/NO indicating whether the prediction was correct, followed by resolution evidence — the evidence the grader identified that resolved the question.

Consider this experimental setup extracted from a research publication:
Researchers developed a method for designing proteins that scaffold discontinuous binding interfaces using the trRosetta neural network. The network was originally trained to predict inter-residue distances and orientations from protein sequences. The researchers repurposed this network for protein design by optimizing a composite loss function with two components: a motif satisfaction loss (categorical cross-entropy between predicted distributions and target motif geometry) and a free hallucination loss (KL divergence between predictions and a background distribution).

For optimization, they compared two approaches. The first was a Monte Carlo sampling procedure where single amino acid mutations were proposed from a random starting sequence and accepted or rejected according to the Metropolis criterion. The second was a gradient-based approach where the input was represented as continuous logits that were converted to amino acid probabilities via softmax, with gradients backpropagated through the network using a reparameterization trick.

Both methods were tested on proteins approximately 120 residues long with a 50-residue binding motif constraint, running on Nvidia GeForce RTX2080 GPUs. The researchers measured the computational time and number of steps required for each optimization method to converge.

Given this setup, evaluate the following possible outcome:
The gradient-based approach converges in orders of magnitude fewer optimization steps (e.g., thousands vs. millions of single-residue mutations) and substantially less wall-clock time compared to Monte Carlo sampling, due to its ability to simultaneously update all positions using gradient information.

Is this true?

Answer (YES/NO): NO